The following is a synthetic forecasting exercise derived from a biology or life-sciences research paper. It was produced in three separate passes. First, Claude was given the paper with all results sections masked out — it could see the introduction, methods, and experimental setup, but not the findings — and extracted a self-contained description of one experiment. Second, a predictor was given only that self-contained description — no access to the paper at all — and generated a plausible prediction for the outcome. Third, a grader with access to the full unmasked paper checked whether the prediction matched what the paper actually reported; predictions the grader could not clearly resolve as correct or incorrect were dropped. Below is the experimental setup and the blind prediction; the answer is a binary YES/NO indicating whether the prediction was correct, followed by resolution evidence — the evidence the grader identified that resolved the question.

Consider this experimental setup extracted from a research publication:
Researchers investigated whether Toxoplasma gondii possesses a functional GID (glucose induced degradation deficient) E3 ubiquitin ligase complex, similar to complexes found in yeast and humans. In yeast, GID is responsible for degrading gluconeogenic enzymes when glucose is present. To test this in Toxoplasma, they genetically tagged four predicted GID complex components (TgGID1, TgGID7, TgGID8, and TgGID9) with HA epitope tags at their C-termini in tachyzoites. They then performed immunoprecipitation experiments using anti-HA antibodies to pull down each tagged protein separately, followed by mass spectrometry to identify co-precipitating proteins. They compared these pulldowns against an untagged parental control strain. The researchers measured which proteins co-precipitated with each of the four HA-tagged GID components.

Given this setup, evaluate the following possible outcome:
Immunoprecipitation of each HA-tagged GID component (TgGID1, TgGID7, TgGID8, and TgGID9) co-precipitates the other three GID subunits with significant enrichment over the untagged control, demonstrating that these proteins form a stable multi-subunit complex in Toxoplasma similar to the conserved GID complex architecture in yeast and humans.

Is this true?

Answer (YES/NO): YES